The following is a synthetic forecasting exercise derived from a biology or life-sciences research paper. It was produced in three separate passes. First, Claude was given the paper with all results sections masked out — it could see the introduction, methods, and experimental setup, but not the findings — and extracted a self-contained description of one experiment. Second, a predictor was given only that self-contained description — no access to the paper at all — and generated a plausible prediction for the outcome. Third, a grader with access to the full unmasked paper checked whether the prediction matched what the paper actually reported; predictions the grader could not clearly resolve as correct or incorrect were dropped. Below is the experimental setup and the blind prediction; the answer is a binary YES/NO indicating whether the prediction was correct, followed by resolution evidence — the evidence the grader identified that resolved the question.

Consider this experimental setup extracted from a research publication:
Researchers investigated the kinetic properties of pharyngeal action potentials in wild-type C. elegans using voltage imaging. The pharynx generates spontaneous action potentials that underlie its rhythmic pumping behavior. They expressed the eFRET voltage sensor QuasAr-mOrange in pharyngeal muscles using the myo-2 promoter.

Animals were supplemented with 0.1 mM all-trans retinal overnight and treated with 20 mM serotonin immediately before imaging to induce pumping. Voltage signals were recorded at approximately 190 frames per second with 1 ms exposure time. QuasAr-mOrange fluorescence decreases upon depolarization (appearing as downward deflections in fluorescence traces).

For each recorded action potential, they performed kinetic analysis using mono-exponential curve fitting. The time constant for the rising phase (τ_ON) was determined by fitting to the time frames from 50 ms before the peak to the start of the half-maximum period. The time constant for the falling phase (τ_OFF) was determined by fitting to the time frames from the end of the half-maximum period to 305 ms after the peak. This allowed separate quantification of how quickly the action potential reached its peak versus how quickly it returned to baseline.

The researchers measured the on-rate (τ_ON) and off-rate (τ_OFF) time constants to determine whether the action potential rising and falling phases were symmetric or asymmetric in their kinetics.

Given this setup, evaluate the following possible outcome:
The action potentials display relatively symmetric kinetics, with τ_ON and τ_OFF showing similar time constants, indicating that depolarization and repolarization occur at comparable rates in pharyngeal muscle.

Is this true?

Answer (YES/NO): NO